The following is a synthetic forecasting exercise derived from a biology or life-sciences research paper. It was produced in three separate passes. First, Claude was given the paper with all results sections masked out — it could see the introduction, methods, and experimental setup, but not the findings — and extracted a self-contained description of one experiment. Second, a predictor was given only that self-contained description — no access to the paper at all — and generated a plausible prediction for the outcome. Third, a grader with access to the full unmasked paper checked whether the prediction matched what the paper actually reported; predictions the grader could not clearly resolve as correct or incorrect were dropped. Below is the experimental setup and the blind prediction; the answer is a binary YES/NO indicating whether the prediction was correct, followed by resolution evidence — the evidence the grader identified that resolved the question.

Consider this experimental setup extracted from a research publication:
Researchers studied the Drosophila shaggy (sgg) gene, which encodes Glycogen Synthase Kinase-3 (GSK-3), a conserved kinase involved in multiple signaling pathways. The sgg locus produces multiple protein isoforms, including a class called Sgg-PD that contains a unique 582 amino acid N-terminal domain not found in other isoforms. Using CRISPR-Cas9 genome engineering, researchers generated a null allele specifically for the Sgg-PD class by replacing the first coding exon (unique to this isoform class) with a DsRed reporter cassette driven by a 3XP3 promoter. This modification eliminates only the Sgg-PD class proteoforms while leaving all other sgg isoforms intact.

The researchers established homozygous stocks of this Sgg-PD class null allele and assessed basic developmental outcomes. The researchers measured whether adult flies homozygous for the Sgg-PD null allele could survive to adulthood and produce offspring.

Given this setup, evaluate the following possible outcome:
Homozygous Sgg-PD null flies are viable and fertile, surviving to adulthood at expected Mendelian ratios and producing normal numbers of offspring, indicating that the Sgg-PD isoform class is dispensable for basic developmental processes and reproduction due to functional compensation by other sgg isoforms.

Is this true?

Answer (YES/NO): YES